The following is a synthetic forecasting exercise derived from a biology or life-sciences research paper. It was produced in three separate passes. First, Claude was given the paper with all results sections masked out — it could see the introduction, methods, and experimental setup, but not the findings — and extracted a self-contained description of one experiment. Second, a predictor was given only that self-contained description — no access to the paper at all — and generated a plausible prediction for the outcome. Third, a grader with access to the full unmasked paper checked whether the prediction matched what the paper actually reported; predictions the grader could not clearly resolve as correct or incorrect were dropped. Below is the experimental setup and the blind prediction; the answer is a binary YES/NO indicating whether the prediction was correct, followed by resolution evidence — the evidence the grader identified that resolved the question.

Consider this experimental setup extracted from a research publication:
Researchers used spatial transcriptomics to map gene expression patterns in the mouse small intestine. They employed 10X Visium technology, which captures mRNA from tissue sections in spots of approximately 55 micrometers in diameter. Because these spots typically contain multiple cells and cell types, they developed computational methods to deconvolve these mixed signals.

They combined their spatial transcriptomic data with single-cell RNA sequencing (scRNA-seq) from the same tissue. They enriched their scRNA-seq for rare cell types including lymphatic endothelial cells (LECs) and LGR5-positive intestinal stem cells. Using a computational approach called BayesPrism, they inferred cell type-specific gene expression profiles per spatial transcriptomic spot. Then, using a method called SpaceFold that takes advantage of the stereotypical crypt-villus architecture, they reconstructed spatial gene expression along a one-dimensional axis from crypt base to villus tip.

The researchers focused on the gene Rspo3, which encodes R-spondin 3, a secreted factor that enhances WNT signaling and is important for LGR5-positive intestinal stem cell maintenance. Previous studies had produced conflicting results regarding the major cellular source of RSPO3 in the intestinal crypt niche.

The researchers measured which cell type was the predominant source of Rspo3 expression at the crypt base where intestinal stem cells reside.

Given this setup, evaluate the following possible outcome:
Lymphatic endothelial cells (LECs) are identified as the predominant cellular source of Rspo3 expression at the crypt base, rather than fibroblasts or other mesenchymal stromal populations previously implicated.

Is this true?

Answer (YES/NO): YES